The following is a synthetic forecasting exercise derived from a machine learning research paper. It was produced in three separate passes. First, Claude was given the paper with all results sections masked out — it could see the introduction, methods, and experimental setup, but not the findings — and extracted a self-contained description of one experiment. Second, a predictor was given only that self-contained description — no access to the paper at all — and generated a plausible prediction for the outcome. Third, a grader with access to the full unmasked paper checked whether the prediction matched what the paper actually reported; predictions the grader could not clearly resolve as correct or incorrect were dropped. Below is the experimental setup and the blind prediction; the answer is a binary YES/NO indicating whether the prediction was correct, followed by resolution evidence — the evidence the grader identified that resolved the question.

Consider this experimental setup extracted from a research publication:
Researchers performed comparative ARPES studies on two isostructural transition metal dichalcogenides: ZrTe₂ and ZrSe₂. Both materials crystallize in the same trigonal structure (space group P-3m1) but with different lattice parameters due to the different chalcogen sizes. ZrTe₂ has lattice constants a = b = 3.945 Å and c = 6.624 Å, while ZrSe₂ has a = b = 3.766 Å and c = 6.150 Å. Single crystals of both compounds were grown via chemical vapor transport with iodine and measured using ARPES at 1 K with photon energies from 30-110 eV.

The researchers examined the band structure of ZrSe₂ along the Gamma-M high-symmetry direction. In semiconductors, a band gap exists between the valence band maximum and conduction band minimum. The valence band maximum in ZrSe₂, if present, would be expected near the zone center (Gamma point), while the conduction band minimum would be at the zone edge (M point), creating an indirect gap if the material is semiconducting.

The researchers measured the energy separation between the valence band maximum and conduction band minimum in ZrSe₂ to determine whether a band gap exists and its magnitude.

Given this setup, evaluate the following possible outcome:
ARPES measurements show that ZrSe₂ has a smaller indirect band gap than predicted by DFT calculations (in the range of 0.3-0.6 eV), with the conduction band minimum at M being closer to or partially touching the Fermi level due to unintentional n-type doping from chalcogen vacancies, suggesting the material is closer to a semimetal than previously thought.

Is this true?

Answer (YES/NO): NO